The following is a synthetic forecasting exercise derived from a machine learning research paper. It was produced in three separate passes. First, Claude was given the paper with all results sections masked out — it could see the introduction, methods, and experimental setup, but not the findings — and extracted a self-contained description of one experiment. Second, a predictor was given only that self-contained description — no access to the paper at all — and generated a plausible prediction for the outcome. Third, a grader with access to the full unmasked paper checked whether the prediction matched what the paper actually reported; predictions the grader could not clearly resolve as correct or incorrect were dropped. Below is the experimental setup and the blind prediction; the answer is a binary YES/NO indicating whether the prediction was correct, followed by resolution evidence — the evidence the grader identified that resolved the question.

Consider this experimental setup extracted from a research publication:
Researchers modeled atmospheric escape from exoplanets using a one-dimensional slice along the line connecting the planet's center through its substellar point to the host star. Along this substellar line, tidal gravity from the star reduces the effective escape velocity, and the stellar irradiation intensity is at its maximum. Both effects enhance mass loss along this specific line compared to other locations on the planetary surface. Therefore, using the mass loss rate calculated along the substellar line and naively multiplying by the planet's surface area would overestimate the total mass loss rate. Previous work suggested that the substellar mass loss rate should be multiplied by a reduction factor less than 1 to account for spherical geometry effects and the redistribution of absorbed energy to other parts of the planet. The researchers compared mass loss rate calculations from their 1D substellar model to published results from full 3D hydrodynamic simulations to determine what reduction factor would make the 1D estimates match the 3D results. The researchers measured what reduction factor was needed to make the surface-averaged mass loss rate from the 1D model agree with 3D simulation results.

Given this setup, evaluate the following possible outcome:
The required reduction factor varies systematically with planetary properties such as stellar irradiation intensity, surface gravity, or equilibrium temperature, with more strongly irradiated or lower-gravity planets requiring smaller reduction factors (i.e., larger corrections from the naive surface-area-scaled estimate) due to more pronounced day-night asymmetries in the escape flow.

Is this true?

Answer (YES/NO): NO